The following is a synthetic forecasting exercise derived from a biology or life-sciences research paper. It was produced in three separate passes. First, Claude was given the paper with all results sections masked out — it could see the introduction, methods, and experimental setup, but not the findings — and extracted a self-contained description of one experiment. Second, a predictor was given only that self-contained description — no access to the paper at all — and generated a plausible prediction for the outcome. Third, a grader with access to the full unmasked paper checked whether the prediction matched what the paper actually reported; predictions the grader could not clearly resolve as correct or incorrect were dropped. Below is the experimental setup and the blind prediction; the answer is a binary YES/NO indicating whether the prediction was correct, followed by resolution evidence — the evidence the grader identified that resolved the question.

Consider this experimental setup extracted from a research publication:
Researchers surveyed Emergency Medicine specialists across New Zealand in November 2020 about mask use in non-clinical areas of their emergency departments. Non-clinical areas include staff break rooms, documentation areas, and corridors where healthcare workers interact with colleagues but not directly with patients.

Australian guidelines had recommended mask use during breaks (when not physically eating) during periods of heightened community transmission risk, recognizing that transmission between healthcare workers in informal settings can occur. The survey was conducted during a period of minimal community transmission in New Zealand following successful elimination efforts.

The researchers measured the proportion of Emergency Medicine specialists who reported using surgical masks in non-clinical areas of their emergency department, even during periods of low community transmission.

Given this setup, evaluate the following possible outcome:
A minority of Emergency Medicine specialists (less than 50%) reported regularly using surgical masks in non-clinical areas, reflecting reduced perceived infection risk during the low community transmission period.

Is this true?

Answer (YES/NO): YES